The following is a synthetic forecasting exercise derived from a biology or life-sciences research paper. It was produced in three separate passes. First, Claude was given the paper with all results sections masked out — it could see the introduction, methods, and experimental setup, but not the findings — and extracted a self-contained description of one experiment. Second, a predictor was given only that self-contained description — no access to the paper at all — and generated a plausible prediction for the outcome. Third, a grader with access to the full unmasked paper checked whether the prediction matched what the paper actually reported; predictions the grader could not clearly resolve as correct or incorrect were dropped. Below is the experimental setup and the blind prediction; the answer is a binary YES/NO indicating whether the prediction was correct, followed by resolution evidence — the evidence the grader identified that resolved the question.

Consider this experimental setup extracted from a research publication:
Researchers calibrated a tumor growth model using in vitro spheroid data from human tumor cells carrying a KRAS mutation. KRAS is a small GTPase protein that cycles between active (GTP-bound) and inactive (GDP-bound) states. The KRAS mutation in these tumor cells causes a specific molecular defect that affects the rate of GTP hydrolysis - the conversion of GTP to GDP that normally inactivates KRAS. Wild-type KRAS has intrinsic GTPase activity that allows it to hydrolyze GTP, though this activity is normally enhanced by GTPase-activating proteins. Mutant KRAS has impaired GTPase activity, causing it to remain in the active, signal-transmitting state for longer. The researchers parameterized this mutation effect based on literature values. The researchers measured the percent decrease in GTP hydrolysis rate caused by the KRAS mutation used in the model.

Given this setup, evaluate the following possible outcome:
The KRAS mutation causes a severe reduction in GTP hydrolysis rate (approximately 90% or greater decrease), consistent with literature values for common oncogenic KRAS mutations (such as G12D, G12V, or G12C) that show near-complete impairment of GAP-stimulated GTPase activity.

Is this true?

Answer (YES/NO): YES